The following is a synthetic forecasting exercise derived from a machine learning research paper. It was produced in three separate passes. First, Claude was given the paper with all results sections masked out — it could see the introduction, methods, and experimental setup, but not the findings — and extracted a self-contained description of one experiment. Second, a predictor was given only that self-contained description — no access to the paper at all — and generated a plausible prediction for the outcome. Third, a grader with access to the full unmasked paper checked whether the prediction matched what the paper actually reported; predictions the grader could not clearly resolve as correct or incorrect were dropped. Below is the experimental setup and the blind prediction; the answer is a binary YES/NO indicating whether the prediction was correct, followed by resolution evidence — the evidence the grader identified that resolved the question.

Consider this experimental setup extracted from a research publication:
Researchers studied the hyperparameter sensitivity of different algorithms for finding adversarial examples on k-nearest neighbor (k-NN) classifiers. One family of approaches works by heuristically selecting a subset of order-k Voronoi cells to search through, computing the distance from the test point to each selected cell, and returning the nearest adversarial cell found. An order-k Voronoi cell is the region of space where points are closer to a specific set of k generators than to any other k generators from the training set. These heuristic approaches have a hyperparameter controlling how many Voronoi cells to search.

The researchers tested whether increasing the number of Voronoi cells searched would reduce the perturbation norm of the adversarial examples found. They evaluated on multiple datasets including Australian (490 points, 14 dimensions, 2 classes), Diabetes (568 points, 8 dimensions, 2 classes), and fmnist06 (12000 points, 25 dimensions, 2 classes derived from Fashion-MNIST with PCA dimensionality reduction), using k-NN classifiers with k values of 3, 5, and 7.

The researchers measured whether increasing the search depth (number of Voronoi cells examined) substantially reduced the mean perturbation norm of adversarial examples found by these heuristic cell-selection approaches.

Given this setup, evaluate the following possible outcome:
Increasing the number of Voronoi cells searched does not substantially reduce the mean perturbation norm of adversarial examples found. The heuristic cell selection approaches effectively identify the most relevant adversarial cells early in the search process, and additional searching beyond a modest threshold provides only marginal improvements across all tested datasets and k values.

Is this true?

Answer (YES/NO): YES